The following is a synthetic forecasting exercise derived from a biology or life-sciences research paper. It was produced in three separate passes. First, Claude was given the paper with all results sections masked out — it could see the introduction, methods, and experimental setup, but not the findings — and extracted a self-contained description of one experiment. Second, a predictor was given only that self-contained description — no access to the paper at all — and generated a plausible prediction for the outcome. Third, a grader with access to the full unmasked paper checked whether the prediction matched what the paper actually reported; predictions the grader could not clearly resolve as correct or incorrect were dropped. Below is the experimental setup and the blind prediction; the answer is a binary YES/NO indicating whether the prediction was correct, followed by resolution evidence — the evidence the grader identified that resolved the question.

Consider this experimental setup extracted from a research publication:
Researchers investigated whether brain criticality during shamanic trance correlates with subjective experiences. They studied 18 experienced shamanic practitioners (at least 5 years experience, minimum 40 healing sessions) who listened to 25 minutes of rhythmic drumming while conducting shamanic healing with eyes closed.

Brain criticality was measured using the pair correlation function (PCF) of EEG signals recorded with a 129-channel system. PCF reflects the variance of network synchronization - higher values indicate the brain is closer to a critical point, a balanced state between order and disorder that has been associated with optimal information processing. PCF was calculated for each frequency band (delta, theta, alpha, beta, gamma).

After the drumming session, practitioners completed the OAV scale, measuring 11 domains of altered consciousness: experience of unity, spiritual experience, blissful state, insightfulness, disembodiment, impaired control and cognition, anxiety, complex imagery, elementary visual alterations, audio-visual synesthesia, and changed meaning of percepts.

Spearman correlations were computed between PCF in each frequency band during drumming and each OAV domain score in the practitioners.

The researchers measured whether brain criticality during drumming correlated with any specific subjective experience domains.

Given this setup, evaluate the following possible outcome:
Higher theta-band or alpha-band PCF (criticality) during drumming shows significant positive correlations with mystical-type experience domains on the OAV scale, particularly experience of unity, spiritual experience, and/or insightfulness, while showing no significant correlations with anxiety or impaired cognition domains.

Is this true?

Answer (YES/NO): NO